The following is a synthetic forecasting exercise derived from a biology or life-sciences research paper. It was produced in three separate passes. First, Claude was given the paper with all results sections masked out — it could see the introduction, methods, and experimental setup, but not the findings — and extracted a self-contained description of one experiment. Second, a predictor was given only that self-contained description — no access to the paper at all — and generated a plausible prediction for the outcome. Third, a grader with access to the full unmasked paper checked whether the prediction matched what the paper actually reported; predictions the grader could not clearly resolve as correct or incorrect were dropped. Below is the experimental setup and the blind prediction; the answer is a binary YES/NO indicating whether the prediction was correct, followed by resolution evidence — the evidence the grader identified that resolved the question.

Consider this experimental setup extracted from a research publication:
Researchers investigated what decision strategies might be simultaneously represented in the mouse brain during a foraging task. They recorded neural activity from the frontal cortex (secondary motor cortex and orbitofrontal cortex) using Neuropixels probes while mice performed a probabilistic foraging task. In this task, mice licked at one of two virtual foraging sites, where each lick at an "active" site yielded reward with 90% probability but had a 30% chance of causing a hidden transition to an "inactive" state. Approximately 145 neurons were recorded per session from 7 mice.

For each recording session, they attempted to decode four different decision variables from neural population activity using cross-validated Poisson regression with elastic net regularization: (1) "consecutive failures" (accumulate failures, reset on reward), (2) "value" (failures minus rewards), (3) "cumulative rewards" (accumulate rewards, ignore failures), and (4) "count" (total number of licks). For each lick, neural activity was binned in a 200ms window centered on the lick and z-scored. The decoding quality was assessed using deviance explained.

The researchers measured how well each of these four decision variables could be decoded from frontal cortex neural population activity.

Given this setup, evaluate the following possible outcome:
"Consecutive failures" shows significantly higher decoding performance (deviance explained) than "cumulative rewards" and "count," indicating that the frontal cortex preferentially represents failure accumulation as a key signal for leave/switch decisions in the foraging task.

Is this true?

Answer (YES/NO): NO